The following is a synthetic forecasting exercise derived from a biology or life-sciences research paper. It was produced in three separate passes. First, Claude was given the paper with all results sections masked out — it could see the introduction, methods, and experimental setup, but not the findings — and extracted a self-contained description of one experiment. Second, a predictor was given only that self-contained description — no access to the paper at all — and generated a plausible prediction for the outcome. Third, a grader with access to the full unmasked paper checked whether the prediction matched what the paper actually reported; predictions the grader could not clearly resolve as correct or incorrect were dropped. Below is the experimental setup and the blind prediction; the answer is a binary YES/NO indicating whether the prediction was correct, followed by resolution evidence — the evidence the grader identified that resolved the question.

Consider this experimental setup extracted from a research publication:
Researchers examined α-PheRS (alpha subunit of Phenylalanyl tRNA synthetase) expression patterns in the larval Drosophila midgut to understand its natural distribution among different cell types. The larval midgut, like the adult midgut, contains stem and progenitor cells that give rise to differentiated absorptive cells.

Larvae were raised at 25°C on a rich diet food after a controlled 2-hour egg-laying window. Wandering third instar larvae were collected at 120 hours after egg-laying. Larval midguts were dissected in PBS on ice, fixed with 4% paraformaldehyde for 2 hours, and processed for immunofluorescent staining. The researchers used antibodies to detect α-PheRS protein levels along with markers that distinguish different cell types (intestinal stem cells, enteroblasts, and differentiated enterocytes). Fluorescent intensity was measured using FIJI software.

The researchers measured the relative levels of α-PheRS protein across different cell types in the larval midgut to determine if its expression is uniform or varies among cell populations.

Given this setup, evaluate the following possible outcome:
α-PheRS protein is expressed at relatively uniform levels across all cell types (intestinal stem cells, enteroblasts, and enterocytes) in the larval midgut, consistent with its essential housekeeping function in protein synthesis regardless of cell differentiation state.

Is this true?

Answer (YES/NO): NO